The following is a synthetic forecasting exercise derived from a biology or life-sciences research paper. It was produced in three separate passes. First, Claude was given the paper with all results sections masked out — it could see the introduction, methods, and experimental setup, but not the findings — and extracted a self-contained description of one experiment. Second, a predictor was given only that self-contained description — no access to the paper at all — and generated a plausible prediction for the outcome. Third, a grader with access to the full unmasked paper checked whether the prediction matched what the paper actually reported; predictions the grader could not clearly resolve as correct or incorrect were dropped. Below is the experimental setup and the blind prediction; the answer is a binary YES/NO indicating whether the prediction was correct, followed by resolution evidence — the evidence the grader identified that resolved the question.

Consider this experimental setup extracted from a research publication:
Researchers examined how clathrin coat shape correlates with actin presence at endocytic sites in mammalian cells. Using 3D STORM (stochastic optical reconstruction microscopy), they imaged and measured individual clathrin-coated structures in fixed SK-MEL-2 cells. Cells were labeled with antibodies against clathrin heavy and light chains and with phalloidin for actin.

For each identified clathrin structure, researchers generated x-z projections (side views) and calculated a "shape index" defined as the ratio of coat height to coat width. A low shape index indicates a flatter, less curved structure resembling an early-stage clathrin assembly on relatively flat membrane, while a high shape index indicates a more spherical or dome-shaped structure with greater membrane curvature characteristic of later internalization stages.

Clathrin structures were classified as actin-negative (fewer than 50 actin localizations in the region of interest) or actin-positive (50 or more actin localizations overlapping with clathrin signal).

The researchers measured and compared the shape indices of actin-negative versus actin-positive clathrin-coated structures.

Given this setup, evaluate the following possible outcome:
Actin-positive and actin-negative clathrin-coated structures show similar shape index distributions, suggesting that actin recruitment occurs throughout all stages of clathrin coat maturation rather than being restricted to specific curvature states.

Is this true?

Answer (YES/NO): YES